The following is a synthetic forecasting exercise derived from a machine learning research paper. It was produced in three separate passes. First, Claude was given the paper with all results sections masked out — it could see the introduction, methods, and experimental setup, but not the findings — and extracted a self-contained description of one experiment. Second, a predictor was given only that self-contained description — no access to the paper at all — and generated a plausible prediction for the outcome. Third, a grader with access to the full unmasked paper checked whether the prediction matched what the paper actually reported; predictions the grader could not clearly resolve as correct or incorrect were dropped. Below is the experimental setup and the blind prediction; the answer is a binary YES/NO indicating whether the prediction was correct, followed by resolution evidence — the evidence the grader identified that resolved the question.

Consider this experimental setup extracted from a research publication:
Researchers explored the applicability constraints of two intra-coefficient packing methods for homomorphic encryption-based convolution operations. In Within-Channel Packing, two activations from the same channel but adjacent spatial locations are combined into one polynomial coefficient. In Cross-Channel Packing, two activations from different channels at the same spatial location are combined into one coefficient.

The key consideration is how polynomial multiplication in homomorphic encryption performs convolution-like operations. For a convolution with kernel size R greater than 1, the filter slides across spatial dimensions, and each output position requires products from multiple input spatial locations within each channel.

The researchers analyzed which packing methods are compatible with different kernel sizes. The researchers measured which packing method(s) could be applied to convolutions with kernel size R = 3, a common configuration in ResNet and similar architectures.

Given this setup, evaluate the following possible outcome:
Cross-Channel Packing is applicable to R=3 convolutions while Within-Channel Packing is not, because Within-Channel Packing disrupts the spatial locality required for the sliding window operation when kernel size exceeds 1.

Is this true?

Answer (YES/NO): YES